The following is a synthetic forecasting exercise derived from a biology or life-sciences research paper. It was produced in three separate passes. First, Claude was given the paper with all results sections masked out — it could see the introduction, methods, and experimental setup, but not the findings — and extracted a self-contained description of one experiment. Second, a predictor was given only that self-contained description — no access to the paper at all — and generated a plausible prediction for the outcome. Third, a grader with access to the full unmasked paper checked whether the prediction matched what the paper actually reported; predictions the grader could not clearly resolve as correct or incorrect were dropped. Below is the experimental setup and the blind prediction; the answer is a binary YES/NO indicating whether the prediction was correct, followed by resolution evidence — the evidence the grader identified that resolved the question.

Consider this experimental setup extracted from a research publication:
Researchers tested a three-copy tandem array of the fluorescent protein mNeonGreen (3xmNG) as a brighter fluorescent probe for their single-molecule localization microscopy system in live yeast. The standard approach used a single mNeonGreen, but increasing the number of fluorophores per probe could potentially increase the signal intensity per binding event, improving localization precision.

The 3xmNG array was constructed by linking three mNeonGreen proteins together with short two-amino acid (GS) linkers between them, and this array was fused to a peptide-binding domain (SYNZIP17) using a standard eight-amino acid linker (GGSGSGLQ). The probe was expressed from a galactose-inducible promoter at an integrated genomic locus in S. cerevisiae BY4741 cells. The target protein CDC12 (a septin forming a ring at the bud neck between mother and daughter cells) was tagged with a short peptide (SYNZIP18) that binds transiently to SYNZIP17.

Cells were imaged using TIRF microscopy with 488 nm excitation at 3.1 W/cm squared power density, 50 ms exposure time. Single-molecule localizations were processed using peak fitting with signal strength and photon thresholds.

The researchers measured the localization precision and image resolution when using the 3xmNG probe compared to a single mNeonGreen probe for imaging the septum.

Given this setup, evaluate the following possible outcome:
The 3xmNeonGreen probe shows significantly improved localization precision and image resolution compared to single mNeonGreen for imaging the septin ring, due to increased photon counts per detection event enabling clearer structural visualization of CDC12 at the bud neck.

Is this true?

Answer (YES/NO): NO